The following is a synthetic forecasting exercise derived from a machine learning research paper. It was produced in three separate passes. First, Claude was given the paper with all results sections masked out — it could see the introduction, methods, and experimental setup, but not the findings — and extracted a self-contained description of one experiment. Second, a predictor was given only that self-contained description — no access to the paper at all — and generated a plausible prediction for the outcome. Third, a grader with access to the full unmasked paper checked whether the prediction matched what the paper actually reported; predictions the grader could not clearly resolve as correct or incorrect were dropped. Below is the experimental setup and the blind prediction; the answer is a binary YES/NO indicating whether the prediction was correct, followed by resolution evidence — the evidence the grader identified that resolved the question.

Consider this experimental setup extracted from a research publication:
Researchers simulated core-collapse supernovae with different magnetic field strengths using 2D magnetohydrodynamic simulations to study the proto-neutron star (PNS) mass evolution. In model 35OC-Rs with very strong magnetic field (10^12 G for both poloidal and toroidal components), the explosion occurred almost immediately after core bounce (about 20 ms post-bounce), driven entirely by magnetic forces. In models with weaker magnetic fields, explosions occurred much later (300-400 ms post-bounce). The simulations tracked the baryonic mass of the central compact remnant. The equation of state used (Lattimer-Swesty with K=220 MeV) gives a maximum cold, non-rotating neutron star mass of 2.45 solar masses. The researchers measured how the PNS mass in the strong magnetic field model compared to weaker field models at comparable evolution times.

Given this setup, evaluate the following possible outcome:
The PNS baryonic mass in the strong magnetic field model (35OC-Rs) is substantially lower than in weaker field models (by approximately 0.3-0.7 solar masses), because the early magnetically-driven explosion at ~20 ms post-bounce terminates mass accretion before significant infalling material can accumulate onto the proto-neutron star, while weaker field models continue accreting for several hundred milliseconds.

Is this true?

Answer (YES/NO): NO